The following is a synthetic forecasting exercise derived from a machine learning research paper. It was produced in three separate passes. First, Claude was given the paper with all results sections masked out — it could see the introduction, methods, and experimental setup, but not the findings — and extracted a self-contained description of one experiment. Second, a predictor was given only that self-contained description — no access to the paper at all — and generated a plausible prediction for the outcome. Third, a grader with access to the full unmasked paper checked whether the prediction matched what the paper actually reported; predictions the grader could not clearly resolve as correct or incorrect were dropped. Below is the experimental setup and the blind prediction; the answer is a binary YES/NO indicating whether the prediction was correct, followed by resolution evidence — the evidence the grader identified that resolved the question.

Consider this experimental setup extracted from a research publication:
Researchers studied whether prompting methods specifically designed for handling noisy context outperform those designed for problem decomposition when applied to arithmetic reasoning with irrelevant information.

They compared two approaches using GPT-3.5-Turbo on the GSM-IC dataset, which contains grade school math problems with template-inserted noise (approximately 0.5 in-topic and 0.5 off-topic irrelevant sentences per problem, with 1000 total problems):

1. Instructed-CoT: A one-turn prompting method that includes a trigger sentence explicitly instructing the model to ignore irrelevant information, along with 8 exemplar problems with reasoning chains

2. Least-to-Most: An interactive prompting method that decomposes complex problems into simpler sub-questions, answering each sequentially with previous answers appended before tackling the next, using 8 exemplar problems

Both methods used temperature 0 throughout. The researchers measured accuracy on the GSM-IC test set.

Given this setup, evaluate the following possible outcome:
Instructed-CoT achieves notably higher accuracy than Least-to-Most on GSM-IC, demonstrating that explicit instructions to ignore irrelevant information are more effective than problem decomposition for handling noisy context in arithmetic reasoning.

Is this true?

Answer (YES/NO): NO